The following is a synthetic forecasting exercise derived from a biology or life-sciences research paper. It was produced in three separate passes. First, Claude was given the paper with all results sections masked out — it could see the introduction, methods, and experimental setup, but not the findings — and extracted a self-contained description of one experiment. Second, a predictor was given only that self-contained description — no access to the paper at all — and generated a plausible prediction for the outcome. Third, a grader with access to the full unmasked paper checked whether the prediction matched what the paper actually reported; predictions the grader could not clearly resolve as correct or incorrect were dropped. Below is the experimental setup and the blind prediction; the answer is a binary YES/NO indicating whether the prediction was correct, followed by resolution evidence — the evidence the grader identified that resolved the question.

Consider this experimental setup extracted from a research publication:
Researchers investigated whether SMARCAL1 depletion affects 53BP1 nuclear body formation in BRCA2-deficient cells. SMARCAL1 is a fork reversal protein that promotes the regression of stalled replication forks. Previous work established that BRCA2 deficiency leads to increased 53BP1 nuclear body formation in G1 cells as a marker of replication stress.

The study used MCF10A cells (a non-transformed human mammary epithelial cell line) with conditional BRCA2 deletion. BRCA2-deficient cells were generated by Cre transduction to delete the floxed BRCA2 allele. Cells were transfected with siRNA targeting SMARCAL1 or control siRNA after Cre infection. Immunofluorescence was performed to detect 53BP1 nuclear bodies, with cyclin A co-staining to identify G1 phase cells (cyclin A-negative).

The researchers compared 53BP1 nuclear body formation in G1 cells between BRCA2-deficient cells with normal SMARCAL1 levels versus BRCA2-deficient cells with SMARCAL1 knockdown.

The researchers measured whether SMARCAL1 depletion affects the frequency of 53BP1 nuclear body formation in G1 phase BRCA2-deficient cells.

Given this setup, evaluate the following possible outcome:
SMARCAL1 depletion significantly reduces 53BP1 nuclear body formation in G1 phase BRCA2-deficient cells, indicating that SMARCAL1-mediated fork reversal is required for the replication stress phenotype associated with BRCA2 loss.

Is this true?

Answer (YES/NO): NO